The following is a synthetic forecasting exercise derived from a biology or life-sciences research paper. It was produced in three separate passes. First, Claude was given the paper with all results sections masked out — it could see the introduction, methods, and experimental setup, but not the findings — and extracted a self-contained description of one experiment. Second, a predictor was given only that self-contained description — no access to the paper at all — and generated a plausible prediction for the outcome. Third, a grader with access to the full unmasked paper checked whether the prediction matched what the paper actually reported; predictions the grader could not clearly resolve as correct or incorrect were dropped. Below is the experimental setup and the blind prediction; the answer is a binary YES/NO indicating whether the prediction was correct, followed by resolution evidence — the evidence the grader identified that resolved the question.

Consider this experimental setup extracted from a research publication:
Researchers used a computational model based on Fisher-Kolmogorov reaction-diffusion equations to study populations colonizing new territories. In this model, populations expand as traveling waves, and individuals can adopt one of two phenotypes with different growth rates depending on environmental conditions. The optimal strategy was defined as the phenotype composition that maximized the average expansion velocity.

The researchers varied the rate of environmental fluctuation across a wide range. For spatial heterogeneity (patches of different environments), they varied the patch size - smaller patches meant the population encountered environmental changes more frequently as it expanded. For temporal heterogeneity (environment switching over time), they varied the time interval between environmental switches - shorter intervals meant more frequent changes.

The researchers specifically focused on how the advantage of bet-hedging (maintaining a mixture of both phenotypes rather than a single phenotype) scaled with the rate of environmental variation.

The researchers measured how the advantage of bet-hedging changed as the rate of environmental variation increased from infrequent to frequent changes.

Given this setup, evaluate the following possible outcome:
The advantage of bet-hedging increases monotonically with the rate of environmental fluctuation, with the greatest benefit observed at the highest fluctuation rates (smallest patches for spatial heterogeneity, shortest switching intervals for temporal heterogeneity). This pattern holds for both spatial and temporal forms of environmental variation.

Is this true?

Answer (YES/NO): NO